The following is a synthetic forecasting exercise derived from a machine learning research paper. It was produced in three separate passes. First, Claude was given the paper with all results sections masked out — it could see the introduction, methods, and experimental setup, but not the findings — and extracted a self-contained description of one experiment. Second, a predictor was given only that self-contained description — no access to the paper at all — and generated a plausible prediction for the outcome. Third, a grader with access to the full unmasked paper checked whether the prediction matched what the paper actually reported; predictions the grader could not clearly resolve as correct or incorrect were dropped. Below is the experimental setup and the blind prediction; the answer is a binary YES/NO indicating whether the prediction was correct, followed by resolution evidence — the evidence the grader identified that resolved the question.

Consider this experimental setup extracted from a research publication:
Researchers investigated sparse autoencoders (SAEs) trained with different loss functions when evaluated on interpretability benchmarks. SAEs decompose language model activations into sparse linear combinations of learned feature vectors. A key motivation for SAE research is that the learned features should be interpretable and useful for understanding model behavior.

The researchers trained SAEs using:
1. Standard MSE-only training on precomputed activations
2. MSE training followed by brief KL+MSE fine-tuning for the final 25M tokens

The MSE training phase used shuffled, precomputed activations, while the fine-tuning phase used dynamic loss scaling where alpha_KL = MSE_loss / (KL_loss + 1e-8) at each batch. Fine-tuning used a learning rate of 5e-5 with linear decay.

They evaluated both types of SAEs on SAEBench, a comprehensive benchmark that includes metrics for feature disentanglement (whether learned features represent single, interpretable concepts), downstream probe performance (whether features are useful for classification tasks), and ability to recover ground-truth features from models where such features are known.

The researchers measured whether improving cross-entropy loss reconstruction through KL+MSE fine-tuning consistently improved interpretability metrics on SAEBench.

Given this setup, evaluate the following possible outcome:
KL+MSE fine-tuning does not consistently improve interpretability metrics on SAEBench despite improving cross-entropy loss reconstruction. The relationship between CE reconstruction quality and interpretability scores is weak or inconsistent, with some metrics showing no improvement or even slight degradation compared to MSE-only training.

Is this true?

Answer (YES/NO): YES